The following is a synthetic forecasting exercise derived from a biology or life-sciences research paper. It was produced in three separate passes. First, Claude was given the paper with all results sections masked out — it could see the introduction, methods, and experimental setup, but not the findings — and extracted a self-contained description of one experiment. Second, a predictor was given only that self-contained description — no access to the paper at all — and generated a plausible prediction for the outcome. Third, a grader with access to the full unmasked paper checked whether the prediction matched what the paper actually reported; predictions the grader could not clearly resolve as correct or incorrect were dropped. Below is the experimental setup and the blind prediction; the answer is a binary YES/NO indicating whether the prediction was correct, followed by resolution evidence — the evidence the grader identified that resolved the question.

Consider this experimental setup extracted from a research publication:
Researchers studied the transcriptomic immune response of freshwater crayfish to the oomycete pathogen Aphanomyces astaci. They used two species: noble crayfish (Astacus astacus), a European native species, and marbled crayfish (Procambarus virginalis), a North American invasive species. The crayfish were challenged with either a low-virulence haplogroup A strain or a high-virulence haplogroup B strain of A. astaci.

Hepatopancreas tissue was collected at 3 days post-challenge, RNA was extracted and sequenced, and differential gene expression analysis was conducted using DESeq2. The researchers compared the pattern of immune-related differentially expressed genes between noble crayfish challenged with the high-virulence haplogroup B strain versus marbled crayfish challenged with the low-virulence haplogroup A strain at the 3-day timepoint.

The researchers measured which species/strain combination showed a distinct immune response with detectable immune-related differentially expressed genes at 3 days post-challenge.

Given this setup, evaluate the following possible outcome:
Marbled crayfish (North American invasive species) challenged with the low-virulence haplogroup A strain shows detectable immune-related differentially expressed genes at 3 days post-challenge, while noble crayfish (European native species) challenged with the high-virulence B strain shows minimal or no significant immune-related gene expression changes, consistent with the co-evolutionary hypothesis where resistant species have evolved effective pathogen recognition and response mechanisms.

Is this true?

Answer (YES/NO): NO